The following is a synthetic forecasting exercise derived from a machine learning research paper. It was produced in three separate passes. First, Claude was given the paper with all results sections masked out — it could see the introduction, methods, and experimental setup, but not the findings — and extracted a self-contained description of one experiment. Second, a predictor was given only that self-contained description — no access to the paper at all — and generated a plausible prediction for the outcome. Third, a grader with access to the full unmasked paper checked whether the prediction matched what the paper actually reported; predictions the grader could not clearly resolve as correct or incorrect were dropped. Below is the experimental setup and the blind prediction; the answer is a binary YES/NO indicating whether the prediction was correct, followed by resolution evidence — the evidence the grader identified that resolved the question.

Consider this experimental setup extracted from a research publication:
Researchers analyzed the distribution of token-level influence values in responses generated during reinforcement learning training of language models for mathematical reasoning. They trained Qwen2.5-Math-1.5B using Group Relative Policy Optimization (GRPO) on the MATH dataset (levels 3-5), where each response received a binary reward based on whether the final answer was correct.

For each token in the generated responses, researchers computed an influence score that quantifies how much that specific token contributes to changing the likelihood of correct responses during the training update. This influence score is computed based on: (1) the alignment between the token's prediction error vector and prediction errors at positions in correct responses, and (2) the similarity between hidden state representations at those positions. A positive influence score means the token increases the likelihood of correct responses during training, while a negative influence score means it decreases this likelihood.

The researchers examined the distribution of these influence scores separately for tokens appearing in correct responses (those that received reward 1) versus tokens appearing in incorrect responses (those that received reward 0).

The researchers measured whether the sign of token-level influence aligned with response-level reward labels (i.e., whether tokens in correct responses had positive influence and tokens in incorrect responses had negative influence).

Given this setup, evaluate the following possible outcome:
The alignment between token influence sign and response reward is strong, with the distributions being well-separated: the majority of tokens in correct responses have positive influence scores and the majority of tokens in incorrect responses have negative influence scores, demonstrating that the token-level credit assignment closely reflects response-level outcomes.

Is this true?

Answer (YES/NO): NO